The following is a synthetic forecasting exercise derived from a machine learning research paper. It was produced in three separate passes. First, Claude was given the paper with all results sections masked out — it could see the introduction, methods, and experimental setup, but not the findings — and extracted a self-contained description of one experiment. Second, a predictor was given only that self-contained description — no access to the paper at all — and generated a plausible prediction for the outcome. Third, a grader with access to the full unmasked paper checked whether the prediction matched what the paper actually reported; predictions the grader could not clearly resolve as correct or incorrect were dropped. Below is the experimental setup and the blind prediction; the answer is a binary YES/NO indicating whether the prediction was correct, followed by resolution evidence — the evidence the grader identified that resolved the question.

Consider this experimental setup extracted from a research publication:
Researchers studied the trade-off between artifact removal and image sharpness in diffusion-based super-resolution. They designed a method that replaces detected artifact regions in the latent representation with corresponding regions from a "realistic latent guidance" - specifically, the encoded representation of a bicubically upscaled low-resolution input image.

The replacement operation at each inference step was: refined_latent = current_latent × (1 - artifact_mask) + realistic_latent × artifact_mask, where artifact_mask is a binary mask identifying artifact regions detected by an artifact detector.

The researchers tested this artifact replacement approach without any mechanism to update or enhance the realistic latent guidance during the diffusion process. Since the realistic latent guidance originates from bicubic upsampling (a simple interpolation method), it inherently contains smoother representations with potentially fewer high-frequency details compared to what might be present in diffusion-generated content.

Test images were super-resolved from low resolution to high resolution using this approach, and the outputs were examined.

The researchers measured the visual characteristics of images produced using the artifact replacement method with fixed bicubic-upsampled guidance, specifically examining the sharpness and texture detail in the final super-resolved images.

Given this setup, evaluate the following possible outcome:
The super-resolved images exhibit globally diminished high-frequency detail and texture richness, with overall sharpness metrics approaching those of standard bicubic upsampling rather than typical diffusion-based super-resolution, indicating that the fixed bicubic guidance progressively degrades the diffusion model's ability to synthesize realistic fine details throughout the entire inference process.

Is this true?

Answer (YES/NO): NO